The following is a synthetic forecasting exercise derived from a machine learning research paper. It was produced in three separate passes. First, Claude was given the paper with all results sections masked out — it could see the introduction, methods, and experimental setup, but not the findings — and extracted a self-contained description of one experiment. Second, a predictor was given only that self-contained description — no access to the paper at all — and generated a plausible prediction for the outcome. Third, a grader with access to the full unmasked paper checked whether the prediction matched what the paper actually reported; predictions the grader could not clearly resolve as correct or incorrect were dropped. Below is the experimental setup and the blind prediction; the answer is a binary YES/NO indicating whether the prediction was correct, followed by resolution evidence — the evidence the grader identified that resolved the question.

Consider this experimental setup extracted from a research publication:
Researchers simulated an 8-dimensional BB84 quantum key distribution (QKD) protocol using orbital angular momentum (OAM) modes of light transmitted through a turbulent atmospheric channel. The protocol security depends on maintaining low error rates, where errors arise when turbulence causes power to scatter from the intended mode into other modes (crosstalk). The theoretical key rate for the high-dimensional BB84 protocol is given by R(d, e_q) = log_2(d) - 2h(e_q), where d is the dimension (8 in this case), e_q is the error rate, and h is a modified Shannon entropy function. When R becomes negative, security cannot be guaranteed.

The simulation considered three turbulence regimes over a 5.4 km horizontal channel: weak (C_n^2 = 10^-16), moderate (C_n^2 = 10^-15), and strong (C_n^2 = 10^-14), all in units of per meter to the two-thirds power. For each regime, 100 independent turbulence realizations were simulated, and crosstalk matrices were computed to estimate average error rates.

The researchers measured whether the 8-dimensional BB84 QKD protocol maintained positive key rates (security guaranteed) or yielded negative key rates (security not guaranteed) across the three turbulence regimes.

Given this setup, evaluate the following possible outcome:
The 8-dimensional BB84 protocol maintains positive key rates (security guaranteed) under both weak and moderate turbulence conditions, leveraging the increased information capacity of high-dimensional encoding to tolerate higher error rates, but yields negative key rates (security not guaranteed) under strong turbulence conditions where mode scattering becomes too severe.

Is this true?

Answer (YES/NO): NO